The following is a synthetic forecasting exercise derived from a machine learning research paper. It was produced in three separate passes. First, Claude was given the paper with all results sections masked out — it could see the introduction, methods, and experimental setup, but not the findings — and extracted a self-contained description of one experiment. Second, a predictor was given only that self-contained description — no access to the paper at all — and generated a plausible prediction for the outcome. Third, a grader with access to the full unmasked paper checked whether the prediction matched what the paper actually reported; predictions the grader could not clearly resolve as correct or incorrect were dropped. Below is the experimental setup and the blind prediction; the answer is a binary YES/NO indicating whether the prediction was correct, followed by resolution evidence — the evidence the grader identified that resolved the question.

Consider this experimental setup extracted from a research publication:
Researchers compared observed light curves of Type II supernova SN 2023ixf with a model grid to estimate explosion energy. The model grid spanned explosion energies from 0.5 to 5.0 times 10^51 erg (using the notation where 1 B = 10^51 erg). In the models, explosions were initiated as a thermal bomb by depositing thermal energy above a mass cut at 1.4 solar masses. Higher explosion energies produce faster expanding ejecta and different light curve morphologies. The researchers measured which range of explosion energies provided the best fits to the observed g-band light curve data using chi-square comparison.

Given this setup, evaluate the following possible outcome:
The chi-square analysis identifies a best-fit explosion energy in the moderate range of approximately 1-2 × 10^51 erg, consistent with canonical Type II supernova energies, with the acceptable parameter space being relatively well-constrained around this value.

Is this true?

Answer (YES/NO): NO